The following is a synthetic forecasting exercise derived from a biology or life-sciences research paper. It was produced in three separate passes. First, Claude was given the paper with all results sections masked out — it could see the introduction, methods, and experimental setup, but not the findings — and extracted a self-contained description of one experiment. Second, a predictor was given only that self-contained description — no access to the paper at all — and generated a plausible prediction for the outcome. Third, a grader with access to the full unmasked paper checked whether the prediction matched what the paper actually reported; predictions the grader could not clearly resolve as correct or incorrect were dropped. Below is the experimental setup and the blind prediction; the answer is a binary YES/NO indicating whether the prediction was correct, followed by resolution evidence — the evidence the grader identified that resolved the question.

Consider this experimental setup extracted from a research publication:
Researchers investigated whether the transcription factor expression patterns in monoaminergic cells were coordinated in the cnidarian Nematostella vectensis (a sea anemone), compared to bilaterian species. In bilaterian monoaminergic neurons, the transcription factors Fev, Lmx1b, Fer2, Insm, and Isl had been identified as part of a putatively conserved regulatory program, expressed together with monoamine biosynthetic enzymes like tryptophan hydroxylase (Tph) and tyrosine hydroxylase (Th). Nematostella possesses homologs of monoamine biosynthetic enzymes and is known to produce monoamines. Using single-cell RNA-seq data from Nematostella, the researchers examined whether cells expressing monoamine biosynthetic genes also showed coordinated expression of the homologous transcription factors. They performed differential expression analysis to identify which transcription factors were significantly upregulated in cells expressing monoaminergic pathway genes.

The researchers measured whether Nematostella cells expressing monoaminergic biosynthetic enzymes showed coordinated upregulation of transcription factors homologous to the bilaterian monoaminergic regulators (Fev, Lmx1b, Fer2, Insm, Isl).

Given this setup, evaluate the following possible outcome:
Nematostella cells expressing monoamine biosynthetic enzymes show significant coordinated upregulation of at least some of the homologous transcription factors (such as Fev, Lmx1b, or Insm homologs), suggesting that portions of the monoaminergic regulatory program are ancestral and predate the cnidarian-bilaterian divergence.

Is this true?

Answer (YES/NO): NO